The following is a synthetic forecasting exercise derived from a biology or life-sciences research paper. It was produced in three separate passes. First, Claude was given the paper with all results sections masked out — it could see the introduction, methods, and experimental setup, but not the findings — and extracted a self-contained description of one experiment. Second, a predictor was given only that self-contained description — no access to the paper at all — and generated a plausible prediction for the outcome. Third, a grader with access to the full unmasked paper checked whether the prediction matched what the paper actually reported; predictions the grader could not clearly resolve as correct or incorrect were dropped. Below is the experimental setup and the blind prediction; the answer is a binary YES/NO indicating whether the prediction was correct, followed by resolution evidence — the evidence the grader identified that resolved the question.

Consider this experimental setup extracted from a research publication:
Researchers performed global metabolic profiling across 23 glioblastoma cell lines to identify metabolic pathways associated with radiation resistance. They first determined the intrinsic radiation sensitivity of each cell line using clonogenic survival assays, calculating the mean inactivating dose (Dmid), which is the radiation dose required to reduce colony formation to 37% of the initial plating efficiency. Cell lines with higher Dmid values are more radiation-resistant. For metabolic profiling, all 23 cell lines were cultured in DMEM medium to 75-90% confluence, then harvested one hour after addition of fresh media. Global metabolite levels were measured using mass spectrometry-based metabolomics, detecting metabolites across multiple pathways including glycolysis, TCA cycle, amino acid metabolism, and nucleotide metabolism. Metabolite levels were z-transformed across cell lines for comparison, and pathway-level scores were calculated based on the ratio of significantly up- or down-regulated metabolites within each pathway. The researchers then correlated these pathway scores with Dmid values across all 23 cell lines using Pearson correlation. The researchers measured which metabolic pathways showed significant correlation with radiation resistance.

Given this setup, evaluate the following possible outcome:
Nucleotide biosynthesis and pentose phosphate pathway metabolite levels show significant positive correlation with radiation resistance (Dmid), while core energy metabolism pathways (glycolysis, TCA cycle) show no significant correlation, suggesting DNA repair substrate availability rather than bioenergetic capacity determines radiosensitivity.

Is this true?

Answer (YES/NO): NO